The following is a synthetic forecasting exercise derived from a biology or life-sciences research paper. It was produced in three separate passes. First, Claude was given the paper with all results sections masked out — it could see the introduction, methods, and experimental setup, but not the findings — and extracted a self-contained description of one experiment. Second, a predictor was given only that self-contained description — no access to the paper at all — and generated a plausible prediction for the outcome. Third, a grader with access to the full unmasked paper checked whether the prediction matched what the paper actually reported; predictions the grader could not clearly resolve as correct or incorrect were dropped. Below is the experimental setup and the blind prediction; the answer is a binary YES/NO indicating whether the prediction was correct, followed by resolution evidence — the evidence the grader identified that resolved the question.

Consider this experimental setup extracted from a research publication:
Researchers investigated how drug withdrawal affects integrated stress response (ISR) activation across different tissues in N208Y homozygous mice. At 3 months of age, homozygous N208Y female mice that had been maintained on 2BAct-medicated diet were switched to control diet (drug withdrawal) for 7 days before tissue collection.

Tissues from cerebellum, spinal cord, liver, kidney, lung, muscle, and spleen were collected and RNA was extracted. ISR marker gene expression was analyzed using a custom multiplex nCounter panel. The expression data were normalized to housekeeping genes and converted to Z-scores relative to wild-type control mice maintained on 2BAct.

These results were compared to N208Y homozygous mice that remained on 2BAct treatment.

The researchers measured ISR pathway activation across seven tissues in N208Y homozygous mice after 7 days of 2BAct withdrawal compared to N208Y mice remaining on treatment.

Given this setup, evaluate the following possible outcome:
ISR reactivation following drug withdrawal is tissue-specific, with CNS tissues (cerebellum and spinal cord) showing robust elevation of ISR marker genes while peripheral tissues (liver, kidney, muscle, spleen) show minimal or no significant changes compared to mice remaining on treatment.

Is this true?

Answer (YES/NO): NO